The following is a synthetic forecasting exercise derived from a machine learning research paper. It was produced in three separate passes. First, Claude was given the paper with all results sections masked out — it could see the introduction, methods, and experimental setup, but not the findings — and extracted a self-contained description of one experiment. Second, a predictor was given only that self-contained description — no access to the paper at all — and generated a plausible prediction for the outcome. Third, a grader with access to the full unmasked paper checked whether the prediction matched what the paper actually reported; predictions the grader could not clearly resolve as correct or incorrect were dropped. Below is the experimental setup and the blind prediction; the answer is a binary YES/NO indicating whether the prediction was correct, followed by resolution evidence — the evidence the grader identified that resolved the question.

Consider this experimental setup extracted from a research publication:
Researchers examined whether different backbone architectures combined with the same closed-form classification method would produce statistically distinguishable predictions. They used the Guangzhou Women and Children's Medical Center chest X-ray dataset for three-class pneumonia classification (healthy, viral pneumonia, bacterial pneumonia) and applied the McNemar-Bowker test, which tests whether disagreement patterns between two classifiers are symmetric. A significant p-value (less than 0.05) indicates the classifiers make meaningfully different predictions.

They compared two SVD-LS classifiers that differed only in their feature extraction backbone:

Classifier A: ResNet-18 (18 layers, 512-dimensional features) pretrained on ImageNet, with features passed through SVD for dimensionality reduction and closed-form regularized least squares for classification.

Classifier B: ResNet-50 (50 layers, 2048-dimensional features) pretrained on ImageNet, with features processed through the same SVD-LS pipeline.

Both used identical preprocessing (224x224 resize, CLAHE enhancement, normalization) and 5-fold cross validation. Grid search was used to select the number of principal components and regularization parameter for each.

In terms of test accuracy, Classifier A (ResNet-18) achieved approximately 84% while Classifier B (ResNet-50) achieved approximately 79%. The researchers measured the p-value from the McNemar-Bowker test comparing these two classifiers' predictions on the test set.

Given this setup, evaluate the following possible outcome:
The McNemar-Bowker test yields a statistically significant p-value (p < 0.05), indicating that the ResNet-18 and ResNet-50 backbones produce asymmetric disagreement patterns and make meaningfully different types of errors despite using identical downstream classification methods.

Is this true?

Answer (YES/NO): NO